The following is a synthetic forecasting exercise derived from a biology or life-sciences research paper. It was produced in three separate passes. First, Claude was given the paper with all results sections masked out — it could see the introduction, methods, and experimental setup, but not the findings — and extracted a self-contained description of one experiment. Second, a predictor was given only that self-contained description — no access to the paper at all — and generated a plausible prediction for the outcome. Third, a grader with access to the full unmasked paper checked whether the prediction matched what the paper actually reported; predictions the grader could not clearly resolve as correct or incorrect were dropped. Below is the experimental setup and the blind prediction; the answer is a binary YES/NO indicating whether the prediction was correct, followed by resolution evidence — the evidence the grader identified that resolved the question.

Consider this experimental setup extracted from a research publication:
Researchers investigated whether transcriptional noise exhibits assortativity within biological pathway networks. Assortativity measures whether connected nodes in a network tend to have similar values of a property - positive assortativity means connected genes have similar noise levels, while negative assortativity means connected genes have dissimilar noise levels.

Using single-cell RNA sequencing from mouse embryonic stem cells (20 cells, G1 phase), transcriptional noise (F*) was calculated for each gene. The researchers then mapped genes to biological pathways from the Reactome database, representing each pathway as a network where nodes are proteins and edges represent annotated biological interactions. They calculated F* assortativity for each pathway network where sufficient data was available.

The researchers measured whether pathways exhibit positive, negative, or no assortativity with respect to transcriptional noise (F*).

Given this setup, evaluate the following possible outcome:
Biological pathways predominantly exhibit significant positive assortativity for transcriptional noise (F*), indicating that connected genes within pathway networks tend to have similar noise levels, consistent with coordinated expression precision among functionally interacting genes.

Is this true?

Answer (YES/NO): NO